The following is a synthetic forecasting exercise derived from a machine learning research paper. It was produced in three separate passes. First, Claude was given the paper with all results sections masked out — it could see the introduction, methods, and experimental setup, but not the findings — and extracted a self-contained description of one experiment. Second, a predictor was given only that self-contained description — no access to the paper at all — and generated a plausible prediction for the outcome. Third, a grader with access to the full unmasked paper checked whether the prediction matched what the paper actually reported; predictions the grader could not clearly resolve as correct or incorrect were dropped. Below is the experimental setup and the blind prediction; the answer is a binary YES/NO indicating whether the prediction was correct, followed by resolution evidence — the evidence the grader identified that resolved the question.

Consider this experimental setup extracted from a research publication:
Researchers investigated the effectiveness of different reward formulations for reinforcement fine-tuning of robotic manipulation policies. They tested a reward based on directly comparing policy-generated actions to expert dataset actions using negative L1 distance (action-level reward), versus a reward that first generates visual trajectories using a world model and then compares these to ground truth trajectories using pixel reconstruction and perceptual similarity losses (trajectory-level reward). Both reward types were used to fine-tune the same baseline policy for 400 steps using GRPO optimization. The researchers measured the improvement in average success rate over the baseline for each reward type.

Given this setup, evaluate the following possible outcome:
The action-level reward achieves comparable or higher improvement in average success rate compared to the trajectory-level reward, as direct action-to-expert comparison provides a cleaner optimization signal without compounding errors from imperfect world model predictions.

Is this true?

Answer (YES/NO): NO